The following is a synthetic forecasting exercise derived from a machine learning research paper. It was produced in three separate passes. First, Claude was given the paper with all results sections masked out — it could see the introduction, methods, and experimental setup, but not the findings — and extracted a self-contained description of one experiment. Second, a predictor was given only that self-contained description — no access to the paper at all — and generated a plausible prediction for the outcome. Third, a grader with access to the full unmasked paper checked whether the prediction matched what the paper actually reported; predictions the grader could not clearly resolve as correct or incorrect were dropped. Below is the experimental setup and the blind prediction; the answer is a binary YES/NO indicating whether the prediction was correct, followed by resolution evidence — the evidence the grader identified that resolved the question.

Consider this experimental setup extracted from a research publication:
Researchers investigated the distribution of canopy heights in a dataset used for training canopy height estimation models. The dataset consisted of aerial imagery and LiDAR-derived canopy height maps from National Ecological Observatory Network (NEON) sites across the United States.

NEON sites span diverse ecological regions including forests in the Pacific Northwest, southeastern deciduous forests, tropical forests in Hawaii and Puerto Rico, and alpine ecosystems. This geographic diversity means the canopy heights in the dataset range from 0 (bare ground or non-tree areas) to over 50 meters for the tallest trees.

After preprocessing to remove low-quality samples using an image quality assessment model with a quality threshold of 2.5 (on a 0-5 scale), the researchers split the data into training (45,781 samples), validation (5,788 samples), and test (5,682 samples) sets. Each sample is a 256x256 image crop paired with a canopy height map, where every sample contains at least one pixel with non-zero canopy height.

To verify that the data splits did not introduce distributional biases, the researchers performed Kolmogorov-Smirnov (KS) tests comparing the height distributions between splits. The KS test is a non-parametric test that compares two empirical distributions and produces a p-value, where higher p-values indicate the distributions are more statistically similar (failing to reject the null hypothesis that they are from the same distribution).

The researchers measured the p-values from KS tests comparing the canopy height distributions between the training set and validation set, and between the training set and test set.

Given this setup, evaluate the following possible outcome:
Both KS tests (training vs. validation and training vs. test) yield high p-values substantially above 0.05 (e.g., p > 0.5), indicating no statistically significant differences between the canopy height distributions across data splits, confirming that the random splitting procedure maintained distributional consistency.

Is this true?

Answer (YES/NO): YES